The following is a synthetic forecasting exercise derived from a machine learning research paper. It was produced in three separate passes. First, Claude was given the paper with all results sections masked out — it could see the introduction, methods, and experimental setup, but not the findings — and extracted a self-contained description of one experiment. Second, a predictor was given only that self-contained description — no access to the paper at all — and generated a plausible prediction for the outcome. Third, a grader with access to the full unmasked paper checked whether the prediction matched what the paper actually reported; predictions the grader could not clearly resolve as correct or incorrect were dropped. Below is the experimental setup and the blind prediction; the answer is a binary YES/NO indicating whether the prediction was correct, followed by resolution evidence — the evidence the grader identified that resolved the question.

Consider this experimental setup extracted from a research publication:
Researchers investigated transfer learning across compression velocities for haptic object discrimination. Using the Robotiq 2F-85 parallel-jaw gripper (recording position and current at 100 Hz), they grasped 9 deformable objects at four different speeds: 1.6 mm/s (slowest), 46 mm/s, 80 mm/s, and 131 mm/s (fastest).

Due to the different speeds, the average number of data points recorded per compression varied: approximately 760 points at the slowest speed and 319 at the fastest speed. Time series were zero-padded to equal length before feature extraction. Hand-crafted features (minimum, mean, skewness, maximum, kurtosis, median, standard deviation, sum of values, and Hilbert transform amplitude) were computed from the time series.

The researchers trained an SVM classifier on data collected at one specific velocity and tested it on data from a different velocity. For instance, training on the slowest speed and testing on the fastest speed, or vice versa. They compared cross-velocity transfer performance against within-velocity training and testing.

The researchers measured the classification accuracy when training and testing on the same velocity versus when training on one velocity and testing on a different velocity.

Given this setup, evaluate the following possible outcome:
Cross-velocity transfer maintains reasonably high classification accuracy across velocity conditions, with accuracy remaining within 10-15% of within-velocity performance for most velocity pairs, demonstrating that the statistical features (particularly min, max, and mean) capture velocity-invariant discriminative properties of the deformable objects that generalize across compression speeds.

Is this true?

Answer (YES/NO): NO